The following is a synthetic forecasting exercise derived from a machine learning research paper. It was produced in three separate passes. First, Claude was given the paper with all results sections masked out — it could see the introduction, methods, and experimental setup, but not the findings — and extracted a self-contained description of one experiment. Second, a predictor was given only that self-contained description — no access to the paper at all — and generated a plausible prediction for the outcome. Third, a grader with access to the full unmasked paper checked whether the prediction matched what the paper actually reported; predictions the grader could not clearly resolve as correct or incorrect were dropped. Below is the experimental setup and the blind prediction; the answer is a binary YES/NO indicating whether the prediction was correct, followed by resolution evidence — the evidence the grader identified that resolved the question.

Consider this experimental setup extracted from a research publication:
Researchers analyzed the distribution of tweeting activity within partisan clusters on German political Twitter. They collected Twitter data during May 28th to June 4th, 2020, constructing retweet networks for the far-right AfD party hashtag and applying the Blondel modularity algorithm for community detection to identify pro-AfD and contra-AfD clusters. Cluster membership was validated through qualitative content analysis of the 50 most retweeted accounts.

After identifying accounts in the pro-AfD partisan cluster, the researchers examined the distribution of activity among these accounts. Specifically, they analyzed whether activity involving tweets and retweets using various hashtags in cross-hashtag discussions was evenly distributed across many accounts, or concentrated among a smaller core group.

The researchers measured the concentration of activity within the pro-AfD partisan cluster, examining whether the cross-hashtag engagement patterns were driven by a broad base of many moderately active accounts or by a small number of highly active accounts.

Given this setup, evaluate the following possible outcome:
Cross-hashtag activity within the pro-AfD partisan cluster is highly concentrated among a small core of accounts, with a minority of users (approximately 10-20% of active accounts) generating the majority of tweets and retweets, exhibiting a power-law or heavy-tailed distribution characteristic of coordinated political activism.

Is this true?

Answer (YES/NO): YES